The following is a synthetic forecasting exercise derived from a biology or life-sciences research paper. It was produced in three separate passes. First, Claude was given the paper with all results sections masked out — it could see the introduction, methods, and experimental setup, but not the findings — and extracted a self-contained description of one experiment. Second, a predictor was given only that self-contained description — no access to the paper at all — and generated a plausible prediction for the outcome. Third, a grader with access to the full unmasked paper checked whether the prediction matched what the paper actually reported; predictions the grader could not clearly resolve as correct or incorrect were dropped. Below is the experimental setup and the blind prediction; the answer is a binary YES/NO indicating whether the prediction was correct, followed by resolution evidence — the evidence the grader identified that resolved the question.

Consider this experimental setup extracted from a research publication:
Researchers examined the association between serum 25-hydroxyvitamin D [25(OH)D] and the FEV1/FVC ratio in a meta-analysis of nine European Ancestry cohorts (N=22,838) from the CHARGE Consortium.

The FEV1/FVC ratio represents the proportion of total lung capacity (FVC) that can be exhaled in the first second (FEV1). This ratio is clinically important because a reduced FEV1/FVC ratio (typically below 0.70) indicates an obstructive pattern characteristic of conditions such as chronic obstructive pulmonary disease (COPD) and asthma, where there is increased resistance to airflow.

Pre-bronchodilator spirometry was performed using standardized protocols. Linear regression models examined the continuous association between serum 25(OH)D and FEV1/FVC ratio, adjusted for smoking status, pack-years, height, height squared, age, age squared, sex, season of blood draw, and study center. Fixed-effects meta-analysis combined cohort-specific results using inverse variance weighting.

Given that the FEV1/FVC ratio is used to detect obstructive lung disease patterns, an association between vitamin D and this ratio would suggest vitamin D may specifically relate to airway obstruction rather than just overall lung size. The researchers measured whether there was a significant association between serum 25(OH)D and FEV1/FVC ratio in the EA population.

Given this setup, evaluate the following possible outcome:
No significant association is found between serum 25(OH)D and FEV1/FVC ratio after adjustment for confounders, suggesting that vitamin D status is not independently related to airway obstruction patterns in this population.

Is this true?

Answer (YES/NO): NO